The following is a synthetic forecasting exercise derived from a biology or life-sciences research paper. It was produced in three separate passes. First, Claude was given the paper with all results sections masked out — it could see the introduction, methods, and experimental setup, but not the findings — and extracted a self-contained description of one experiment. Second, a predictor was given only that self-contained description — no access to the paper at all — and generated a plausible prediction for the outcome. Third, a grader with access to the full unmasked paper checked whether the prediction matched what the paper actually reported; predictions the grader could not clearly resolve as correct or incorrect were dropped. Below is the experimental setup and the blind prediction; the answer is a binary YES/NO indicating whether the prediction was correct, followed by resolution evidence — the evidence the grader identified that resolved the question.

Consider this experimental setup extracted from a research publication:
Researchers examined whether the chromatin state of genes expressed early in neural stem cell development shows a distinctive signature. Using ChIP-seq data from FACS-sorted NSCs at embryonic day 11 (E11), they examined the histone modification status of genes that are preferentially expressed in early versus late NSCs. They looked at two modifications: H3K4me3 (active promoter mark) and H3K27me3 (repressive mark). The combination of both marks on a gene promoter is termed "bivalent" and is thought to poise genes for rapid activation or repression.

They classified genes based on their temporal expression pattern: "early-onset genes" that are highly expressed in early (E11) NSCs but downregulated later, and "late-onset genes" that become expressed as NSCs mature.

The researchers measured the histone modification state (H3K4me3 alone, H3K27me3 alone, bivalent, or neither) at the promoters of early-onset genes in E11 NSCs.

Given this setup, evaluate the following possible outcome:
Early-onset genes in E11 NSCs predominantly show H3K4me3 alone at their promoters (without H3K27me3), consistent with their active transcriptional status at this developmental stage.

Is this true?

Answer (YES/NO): NO